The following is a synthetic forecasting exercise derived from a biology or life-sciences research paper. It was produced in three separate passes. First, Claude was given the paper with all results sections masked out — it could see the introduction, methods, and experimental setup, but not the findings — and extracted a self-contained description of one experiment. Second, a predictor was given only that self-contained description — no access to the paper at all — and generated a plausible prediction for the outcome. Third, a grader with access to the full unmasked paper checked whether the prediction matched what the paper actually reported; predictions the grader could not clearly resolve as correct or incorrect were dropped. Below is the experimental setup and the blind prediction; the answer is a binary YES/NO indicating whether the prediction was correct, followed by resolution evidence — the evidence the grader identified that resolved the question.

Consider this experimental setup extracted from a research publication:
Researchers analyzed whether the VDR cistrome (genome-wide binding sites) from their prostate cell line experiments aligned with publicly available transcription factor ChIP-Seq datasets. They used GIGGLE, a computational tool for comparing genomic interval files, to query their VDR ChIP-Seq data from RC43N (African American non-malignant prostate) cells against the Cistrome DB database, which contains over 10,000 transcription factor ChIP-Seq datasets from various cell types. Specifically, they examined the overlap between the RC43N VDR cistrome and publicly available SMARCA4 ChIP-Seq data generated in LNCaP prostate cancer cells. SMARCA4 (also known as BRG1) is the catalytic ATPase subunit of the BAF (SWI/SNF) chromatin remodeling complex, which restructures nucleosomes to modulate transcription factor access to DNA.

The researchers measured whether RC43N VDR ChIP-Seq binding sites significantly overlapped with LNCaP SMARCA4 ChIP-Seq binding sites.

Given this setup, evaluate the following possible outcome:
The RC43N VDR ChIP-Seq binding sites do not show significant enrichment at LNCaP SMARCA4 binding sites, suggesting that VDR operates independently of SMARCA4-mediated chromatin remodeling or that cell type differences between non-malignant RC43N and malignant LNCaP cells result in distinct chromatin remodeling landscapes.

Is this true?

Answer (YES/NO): NO